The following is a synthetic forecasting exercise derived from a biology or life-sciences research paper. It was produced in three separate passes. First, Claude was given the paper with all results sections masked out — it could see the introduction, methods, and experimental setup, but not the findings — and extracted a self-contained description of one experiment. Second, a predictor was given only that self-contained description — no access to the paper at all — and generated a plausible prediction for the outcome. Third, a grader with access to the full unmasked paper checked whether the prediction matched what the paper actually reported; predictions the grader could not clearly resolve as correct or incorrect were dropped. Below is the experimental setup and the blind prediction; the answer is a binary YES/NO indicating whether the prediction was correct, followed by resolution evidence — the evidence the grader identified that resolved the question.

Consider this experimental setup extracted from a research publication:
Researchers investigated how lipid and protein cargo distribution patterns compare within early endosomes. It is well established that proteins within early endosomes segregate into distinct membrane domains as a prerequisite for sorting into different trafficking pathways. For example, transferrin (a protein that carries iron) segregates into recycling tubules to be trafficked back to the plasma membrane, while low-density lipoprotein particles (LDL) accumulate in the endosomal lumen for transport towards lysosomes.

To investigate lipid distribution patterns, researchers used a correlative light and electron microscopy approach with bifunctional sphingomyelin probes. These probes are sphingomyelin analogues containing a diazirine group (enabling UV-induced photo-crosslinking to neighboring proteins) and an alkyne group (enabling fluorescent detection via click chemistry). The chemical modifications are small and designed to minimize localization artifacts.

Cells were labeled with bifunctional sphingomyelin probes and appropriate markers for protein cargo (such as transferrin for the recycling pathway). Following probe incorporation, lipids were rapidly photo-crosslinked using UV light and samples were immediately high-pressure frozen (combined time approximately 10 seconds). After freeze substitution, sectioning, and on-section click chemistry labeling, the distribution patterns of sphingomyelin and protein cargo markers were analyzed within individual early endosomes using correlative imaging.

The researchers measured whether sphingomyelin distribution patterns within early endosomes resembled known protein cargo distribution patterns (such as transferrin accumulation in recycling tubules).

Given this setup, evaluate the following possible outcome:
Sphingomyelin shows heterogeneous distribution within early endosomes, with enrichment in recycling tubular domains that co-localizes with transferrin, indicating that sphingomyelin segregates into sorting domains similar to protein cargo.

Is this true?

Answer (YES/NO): NO